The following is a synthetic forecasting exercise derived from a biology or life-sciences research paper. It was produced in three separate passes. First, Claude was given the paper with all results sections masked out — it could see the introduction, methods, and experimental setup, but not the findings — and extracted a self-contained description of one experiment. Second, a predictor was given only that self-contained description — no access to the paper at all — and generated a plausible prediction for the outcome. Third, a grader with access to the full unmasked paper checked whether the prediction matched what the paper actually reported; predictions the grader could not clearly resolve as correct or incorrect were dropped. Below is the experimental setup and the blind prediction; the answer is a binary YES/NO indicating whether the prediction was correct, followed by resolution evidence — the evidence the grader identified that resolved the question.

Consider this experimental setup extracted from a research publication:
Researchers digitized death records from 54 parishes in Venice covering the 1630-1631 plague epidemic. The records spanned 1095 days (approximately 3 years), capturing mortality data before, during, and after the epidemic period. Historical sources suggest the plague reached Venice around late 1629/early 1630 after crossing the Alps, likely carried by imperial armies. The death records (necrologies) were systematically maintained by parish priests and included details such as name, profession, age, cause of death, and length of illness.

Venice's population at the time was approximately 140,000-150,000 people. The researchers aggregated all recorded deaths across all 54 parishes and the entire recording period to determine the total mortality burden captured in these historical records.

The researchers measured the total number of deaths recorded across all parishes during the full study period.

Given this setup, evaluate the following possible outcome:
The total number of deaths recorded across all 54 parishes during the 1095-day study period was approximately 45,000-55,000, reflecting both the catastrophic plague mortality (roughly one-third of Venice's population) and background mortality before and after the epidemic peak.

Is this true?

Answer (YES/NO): NO